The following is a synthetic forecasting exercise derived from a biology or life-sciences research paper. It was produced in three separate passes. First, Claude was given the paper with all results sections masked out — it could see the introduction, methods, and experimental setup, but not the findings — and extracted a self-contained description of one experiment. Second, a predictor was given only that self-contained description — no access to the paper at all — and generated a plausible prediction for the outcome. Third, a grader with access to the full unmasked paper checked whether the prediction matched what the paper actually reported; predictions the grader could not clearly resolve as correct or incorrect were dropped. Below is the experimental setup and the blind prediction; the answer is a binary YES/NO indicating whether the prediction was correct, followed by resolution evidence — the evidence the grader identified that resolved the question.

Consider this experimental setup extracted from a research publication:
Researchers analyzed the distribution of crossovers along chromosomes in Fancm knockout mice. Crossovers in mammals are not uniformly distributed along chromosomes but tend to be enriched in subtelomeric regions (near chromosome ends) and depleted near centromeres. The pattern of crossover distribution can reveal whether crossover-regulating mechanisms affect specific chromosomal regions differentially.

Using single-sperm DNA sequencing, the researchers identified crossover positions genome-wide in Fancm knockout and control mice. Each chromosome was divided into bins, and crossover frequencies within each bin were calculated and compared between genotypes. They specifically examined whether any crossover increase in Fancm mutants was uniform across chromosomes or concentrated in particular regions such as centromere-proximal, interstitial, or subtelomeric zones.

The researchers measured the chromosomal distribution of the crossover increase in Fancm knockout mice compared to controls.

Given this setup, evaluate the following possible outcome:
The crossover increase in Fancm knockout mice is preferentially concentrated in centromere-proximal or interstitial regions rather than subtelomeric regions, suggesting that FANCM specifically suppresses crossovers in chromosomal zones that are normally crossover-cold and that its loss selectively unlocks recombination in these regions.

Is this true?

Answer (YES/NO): NO